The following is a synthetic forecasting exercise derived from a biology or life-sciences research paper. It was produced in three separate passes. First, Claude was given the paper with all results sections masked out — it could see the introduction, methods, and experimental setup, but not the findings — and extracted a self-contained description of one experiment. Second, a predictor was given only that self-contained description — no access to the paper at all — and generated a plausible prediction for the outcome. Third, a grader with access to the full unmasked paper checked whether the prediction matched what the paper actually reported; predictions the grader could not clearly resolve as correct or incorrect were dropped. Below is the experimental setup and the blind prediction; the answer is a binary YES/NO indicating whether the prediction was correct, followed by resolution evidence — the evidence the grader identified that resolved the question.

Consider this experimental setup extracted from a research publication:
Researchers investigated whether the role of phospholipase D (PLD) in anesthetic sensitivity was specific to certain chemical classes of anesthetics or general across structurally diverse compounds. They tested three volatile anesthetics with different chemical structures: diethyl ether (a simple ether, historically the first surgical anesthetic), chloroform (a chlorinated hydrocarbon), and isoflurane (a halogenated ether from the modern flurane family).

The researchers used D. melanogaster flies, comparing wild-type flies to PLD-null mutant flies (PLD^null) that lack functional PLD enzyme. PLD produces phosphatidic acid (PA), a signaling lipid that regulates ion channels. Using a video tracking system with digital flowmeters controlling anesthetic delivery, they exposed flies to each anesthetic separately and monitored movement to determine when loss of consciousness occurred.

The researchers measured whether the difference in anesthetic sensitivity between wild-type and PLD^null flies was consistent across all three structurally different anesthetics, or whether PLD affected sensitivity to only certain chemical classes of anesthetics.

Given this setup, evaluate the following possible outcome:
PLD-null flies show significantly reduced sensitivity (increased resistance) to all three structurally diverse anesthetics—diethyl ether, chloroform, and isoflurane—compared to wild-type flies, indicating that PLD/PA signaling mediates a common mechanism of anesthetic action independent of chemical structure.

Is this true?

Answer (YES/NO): NO